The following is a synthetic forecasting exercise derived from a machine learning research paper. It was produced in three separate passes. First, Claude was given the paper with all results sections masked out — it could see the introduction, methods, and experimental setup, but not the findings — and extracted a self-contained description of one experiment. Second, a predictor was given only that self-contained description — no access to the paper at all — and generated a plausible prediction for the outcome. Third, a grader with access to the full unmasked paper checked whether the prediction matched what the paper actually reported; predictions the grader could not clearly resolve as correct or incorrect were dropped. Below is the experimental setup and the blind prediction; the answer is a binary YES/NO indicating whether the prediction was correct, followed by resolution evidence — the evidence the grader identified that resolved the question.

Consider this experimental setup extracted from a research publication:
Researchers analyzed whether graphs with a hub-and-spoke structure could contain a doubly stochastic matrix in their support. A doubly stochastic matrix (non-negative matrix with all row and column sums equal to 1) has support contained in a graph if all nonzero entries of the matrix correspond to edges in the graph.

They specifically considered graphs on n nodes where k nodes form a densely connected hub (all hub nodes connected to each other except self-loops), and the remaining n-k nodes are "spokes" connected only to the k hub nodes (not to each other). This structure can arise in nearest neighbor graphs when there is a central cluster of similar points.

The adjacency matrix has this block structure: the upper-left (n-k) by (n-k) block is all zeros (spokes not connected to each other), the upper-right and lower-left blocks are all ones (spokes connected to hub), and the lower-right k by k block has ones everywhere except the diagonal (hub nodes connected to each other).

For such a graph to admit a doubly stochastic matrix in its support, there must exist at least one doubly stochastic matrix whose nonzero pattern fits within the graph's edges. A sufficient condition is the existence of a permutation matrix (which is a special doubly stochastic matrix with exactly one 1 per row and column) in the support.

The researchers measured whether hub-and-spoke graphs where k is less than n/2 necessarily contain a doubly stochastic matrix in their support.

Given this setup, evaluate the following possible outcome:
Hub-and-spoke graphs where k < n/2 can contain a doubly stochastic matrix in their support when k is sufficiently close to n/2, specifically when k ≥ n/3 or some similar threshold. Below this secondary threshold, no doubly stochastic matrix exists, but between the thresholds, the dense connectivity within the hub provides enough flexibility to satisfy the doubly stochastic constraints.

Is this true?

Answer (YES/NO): NO